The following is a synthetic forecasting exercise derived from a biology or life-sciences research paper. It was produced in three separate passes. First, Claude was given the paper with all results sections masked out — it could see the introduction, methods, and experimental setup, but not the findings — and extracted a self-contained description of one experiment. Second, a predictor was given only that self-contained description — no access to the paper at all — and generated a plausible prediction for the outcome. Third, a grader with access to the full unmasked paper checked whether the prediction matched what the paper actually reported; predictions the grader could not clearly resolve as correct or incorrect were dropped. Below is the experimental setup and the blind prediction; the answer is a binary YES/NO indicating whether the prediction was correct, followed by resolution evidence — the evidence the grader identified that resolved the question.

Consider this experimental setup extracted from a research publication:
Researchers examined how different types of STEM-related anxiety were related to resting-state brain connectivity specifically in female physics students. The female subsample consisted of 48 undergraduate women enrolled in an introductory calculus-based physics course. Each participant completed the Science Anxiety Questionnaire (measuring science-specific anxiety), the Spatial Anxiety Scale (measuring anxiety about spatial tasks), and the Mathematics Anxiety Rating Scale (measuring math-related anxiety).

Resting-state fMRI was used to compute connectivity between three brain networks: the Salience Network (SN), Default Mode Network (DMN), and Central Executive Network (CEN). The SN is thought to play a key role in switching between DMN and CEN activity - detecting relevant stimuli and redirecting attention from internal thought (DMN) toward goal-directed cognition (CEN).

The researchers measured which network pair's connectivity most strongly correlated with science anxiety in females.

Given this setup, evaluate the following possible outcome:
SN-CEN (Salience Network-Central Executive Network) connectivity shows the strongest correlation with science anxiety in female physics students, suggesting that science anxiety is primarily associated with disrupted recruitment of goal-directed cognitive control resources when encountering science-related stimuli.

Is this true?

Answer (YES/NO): NO